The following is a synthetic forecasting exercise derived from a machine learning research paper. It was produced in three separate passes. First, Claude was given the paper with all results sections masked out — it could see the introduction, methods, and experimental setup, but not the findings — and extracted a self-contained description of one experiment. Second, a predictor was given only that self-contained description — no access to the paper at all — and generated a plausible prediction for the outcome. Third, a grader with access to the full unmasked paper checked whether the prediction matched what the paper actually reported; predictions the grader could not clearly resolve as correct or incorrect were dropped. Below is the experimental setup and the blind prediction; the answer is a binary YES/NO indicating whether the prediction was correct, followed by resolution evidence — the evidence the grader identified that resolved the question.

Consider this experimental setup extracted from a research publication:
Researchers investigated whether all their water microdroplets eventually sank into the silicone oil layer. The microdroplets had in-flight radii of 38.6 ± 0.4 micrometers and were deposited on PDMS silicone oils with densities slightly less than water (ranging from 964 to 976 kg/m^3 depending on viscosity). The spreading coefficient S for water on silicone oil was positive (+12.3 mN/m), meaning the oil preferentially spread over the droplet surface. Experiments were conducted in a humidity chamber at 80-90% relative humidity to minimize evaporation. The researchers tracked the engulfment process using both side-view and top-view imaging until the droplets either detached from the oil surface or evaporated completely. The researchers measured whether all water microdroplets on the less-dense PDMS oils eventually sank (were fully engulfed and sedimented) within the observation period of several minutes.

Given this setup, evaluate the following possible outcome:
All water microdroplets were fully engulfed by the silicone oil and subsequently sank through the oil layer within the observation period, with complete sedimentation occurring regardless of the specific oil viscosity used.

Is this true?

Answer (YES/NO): YES